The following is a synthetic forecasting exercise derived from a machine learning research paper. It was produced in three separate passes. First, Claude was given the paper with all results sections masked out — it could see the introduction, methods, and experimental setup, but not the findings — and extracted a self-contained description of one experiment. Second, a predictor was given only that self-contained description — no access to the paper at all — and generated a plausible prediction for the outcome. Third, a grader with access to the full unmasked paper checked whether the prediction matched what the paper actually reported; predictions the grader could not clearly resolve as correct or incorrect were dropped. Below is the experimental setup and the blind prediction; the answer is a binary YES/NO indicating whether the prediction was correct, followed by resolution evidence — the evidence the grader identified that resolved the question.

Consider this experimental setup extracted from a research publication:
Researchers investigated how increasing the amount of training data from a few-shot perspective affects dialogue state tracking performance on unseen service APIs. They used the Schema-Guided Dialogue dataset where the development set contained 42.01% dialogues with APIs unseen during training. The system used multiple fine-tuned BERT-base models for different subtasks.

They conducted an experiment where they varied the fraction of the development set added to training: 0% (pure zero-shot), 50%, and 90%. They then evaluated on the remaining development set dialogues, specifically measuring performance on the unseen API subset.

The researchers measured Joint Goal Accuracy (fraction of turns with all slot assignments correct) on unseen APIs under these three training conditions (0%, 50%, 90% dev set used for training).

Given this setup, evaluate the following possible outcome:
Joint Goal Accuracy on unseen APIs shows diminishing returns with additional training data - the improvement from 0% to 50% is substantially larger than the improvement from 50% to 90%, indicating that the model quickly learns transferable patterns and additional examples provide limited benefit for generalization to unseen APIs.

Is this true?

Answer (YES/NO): NO